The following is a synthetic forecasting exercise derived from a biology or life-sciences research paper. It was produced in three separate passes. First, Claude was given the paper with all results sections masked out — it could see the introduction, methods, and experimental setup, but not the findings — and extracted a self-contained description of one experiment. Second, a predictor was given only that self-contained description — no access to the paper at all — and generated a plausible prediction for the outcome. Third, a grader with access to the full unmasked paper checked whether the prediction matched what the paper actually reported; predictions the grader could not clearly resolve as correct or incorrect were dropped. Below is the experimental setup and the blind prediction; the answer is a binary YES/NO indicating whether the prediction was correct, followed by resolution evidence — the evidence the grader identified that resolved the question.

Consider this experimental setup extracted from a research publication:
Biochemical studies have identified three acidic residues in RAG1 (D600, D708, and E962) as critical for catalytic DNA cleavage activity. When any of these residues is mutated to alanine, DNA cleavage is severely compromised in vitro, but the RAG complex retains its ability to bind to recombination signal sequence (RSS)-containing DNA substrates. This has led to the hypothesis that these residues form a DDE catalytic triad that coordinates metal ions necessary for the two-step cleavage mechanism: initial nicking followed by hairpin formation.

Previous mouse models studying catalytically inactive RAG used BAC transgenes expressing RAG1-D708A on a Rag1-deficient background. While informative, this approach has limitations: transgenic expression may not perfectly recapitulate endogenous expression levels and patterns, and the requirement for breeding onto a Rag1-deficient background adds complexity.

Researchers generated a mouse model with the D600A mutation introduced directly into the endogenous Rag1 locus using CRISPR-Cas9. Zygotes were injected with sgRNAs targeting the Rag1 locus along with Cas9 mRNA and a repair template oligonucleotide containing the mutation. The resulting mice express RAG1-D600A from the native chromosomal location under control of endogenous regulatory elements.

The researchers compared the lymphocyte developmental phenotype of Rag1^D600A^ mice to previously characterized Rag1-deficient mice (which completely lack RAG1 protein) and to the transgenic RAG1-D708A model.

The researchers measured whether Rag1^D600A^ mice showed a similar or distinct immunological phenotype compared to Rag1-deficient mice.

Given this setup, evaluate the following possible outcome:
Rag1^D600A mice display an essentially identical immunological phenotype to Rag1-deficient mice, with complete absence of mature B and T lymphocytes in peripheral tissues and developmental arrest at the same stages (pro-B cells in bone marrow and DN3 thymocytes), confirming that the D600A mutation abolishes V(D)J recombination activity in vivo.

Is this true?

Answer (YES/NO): YES